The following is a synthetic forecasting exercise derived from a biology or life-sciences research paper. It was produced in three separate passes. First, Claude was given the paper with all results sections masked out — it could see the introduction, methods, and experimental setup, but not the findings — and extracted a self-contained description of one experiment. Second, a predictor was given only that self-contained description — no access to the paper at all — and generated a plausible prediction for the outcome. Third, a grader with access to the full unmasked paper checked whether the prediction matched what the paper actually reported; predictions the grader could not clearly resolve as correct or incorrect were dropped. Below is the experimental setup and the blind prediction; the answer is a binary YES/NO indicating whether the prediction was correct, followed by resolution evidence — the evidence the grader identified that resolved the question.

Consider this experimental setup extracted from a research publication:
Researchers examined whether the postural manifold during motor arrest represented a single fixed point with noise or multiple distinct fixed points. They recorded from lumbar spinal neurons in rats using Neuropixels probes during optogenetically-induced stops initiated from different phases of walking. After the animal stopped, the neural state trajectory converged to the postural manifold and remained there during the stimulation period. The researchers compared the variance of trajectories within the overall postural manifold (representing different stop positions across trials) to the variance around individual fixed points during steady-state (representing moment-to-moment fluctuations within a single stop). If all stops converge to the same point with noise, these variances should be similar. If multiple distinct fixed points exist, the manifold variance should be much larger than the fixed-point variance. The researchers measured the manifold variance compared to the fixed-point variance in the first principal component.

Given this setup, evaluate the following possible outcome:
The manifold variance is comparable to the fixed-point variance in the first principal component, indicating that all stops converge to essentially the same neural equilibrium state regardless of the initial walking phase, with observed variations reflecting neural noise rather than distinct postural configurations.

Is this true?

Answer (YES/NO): NO